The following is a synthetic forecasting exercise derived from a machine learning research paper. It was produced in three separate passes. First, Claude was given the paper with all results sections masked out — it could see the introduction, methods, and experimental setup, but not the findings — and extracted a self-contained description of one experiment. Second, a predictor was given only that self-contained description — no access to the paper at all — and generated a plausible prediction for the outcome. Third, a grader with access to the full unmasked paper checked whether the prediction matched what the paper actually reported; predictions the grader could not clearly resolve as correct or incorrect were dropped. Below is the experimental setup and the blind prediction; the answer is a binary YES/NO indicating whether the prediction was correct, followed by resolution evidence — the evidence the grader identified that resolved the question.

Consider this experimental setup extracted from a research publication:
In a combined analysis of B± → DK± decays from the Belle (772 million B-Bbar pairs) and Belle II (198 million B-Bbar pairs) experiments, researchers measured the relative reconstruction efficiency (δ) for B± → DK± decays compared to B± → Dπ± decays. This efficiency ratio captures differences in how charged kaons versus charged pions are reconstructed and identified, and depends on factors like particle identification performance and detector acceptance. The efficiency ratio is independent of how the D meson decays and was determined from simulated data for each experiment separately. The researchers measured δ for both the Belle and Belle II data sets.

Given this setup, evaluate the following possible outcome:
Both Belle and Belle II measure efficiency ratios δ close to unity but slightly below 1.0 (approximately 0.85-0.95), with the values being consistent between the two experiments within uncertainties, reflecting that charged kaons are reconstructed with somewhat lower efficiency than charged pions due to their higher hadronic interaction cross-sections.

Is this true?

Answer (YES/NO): NO